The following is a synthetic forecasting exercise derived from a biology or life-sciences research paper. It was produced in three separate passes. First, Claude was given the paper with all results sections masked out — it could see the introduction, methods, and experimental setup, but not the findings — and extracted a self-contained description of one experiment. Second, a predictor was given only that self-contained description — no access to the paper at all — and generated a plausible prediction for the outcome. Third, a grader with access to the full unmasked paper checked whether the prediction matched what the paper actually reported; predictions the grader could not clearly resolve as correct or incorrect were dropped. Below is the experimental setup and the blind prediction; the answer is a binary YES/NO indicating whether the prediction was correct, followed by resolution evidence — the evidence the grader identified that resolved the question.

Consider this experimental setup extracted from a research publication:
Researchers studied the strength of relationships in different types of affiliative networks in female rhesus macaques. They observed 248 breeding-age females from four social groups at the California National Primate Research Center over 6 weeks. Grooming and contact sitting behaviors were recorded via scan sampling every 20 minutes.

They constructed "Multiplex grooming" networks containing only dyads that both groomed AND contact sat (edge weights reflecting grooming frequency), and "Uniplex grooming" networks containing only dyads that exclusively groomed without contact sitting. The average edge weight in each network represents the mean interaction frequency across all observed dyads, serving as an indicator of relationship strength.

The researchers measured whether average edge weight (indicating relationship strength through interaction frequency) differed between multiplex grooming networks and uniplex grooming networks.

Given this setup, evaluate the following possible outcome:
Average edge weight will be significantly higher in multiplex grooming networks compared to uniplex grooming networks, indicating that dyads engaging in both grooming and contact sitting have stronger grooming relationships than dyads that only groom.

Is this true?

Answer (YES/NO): YES